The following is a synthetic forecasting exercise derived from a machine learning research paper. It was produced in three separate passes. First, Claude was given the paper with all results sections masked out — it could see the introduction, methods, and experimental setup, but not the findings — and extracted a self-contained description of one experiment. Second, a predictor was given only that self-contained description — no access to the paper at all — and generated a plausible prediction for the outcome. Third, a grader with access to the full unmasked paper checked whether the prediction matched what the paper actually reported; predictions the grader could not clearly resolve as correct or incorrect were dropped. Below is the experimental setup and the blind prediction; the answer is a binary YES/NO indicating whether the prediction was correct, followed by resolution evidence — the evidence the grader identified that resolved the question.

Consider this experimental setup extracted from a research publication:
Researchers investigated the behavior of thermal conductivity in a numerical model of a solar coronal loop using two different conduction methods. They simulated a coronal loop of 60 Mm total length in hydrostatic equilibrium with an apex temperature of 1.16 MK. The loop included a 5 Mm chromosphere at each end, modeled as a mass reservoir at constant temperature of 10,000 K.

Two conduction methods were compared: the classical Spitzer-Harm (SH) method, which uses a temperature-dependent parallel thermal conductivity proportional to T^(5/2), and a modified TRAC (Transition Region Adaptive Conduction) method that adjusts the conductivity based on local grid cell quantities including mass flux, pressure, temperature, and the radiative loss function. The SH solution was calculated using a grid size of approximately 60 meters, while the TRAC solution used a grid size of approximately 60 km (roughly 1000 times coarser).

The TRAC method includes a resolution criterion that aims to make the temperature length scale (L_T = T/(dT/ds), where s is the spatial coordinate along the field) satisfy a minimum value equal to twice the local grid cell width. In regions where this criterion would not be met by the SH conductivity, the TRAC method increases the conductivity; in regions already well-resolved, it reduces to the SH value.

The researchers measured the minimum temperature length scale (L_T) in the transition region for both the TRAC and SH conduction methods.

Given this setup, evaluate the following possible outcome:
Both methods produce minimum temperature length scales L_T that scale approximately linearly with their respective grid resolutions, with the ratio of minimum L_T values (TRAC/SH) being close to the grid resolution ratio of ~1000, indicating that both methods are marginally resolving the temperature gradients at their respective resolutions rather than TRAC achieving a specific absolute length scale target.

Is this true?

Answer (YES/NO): NO